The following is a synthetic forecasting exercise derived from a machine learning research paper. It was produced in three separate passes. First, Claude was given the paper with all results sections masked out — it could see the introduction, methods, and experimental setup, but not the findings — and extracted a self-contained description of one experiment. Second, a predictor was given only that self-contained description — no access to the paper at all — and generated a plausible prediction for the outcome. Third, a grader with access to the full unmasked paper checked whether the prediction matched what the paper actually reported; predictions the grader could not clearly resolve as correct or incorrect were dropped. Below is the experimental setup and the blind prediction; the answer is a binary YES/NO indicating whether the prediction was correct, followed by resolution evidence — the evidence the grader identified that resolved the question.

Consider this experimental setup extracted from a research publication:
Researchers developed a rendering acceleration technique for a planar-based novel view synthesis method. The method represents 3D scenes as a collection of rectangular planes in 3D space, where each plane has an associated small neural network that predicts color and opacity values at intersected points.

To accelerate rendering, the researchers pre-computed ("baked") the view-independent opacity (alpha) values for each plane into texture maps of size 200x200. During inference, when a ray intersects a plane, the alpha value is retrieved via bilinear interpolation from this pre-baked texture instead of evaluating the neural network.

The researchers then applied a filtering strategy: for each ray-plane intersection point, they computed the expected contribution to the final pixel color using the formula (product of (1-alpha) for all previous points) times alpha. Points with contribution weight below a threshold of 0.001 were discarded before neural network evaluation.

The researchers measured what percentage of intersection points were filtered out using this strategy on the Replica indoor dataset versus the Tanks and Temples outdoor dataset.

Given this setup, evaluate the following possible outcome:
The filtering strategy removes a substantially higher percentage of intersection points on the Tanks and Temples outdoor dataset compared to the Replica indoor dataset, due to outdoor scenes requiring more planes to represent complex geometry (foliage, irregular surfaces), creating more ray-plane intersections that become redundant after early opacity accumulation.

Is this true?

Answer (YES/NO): YES